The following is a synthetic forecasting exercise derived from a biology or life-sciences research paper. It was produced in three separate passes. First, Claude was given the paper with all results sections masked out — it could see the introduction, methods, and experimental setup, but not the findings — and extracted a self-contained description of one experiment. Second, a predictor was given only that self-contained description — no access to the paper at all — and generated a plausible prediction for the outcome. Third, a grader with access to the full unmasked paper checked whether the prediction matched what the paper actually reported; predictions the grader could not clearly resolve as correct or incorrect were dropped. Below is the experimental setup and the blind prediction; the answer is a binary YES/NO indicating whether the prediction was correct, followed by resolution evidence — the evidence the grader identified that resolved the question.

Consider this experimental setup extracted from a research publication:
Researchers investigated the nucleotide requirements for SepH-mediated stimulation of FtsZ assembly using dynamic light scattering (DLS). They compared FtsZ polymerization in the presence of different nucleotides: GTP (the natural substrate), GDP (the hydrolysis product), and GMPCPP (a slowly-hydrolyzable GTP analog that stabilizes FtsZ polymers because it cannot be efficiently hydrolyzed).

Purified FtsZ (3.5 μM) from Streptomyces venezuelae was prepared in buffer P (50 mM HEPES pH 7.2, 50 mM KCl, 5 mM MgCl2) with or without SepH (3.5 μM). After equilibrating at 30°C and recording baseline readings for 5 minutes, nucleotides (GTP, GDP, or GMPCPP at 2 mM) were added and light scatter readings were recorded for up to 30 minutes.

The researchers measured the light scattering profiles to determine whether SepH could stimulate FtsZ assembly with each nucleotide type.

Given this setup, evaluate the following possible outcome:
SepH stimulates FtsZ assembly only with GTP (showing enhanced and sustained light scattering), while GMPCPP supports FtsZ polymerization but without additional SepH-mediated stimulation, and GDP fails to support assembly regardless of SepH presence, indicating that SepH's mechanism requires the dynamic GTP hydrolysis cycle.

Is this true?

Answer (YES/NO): NO